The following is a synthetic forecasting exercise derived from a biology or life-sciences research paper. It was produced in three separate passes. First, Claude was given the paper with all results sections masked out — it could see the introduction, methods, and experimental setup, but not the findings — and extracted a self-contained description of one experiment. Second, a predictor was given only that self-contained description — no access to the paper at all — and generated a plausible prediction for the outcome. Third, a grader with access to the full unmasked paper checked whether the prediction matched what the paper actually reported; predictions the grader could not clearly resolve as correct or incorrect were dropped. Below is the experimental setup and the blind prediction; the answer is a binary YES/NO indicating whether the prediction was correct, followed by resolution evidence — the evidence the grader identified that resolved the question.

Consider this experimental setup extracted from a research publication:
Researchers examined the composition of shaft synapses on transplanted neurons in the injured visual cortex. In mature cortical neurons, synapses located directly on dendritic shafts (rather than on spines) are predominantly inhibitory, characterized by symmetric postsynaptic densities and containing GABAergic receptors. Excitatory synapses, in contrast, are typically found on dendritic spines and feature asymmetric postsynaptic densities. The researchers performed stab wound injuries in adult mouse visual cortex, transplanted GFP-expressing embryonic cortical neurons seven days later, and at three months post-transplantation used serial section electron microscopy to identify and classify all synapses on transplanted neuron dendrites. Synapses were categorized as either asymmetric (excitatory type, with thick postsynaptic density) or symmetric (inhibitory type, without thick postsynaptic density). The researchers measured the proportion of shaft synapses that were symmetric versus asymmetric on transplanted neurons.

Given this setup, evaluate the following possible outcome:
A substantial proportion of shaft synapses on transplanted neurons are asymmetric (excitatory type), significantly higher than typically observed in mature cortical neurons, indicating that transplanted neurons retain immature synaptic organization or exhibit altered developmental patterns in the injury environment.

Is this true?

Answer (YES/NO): NO